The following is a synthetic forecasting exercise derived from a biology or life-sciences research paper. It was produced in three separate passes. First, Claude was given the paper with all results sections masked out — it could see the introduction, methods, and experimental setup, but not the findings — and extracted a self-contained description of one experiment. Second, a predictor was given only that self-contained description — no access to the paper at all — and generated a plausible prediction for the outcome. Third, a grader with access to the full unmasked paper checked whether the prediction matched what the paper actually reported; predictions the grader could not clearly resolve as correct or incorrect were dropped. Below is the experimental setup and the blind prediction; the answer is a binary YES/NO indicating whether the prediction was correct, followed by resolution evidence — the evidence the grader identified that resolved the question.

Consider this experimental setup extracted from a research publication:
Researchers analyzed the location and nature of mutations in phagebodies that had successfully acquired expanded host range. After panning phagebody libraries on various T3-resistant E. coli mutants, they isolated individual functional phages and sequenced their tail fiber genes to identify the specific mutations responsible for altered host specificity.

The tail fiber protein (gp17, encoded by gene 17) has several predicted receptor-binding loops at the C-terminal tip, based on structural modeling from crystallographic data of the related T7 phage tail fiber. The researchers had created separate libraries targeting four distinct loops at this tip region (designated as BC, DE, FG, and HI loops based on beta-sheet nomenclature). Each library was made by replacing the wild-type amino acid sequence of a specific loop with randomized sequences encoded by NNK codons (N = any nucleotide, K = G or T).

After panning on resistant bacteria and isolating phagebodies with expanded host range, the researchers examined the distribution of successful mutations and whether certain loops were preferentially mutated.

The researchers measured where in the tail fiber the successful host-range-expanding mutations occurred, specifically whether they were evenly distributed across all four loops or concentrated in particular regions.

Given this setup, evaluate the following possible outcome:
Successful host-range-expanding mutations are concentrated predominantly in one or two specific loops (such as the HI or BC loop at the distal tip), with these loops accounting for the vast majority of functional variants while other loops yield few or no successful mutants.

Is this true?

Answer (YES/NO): YES